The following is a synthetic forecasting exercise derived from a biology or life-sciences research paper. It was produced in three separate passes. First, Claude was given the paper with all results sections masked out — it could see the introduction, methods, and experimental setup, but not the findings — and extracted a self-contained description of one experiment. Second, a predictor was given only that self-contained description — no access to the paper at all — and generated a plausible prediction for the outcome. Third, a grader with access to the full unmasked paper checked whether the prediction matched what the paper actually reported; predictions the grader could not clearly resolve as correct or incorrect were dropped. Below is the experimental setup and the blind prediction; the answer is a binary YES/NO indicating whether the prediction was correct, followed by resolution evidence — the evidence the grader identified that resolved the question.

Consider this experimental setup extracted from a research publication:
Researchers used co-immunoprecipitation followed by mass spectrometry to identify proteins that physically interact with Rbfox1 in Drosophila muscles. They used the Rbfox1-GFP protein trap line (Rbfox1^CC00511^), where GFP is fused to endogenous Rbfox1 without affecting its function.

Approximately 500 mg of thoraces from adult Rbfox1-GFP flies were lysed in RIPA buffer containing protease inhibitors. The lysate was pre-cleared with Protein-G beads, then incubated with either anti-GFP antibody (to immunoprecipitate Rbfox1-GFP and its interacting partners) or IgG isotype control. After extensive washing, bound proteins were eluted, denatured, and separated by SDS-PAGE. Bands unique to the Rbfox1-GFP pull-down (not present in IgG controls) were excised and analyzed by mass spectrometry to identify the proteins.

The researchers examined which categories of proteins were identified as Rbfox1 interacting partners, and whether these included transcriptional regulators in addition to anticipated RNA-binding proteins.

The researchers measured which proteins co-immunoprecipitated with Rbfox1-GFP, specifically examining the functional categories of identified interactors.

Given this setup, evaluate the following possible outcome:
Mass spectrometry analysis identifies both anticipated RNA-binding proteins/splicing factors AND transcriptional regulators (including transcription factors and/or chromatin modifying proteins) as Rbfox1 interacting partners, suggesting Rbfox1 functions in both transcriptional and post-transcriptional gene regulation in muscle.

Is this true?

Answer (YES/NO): NO